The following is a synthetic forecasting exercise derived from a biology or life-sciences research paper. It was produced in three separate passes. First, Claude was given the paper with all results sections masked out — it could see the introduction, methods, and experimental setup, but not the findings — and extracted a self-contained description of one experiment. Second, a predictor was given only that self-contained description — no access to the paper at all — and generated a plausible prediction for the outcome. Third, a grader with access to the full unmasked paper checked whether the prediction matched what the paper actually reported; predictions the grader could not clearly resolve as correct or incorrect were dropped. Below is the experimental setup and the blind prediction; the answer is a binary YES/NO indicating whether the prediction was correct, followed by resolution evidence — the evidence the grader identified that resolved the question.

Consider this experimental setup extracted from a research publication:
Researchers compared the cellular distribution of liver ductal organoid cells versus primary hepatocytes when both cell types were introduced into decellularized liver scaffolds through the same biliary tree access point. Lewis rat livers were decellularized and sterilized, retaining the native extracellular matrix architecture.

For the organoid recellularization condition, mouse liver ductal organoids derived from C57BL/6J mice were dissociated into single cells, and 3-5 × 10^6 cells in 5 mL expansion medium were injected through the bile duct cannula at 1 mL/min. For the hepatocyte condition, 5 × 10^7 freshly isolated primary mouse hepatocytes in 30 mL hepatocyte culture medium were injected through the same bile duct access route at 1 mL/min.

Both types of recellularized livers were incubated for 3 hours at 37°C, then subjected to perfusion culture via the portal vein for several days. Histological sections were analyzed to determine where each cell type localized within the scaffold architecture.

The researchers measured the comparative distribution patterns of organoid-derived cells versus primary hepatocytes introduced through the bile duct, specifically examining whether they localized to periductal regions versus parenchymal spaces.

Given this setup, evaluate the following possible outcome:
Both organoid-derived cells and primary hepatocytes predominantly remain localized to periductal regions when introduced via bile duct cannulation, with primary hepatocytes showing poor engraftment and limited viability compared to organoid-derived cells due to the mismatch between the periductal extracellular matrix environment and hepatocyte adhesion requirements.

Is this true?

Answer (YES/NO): NO